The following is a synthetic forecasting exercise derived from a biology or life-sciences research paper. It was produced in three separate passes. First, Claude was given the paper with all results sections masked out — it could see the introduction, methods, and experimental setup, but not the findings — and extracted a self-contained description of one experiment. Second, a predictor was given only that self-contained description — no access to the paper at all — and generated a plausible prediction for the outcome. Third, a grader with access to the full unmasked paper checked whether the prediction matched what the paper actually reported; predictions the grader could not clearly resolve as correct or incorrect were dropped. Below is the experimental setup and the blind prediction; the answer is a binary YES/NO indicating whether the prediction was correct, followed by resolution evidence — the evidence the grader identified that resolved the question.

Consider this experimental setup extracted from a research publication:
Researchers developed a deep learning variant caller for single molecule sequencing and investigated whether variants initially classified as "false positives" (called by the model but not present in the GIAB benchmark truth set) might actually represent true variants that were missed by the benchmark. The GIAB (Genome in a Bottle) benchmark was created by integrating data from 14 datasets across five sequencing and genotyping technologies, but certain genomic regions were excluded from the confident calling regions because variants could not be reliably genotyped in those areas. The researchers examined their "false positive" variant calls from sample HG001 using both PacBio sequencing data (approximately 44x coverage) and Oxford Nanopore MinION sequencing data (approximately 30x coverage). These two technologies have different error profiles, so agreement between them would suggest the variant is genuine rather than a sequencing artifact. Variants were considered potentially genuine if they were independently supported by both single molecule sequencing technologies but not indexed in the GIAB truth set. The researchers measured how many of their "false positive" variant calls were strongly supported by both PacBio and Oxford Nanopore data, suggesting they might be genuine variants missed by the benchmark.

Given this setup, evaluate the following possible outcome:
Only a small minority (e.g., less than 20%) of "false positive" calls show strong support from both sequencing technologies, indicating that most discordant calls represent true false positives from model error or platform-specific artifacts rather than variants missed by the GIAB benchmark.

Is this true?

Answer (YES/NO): YES